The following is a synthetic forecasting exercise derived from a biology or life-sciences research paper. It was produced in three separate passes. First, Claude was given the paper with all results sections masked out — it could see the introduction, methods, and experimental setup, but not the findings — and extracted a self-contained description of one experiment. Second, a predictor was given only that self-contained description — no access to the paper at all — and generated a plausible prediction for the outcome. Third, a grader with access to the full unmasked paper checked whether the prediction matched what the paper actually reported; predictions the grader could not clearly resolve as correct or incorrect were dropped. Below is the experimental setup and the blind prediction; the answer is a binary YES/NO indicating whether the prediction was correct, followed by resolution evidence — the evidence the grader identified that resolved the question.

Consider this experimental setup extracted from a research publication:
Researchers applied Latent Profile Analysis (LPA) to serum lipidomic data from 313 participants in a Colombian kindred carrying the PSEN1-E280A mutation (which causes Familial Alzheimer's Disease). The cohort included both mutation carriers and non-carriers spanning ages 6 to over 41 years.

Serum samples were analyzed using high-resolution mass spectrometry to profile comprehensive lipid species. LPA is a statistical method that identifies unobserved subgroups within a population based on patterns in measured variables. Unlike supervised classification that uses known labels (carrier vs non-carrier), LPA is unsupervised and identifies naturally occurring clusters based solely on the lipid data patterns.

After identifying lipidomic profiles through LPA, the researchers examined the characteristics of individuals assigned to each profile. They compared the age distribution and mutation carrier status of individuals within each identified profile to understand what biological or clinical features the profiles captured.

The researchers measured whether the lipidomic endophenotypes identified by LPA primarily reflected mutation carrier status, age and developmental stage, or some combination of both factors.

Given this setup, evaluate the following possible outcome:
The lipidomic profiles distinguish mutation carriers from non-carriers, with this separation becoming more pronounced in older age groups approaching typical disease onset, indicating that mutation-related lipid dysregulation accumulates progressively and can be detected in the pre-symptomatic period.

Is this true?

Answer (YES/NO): NO